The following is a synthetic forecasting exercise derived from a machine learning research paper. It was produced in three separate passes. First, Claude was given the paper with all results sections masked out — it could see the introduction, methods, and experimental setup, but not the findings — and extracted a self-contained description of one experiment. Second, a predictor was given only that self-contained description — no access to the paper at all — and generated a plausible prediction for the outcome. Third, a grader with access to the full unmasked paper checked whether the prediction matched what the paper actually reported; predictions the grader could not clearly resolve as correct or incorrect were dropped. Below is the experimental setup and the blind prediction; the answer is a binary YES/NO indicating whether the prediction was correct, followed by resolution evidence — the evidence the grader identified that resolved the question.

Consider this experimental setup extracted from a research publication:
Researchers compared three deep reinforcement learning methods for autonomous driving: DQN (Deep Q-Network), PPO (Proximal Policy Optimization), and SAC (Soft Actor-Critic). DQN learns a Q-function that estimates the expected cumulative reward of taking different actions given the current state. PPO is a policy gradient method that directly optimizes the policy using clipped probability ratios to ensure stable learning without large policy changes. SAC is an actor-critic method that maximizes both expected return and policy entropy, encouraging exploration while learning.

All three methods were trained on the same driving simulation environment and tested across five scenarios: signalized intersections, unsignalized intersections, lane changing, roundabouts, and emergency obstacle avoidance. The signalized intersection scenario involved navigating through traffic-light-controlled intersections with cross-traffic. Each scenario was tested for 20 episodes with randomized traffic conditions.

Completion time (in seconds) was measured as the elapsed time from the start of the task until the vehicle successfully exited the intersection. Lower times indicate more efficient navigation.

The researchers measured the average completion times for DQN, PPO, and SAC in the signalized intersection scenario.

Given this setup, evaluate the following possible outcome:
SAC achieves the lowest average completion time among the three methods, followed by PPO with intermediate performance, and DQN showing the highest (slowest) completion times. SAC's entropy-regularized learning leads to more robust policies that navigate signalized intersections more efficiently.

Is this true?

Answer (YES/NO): YES